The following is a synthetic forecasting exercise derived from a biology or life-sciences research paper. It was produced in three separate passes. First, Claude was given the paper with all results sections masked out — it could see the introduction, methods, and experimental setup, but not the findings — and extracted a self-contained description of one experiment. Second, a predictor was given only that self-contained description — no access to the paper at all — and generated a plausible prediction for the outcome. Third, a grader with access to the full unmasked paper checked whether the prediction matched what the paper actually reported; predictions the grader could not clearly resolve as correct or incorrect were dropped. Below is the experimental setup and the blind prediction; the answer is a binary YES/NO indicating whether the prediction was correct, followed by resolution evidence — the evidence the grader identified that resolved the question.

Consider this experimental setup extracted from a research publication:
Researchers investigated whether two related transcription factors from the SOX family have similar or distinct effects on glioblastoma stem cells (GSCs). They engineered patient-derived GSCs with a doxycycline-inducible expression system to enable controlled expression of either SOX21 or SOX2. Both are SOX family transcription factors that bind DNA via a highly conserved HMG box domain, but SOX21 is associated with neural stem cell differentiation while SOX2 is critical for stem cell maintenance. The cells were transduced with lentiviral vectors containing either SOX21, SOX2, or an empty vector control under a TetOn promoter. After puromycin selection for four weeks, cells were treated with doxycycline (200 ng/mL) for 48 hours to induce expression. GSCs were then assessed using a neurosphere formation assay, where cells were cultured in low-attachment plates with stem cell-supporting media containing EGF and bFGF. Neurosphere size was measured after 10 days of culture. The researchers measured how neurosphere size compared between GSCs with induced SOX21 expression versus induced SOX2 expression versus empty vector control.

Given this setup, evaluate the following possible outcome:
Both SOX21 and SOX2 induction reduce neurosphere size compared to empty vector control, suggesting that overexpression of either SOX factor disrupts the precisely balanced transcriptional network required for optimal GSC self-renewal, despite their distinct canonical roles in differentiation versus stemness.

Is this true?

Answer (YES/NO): NO